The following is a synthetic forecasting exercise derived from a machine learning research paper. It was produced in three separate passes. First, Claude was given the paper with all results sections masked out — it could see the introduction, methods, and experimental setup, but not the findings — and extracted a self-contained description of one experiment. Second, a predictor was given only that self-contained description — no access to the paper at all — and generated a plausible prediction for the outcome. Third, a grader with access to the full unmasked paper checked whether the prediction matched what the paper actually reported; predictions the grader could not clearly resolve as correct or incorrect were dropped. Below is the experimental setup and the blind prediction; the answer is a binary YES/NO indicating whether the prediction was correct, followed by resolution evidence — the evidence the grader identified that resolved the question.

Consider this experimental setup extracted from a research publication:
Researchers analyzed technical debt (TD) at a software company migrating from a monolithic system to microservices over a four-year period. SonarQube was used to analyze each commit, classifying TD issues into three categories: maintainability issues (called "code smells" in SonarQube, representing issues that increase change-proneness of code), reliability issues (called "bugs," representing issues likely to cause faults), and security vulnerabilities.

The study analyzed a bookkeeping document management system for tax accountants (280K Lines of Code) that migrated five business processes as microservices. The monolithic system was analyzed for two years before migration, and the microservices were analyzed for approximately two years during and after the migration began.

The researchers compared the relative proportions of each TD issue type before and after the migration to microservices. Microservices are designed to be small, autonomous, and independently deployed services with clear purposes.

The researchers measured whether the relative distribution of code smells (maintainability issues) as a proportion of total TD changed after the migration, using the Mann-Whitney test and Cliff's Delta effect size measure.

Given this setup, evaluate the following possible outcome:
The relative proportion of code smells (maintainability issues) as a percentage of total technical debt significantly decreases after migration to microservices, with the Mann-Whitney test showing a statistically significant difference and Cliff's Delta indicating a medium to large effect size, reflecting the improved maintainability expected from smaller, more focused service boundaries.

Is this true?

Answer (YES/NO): NO